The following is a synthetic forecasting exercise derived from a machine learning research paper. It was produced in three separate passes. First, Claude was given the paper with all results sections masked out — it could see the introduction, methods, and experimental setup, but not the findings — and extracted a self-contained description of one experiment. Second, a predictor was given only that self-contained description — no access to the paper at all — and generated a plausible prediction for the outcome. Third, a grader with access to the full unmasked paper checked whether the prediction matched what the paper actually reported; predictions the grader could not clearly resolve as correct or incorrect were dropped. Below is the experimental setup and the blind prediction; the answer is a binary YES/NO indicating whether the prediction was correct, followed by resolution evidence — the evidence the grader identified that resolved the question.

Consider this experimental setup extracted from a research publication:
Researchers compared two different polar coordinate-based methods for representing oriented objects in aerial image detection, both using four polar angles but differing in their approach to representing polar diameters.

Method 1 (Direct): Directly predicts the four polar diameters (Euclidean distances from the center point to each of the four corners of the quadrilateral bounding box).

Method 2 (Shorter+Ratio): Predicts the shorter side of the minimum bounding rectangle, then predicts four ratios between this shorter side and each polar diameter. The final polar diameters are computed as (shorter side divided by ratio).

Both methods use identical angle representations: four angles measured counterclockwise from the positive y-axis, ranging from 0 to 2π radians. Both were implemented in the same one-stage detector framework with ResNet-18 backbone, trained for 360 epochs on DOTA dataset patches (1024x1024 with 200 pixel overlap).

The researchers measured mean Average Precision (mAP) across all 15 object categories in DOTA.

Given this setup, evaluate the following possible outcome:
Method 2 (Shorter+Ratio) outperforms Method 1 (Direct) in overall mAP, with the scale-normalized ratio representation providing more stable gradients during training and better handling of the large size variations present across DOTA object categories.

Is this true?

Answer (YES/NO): YES